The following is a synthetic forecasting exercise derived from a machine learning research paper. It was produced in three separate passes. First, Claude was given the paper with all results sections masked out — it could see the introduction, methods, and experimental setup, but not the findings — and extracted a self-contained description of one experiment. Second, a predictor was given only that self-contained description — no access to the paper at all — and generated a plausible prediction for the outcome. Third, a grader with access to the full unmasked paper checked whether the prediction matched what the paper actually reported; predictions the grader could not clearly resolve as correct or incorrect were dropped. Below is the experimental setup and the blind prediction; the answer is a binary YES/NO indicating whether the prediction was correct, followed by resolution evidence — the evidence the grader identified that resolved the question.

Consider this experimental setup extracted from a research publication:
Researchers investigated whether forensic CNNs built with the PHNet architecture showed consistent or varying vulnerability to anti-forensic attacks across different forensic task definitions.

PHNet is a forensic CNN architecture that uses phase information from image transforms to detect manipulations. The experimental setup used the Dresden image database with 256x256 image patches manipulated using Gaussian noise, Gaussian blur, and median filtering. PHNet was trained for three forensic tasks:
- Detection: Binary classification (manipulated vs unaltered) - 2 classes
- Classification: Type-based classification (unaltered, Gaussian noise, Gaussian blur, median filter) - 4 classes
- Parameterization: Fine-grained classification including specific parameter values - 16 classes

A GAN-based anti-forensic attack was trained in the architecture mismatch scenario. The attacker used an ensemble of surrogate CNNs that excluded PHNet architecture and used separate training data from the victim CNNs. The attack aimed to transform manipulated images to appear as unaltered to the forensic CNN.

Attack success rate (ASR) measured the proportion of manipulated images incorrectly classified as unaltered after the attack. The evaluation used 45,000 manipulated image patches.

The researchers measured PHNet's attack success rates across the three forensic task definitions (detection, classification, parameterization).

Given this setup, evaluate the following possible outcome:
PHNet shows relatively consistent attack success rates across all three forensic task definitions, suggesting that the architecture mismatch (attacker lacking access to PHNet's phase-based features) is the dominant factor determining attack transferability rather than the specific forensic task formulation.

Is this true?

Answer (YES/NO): NO